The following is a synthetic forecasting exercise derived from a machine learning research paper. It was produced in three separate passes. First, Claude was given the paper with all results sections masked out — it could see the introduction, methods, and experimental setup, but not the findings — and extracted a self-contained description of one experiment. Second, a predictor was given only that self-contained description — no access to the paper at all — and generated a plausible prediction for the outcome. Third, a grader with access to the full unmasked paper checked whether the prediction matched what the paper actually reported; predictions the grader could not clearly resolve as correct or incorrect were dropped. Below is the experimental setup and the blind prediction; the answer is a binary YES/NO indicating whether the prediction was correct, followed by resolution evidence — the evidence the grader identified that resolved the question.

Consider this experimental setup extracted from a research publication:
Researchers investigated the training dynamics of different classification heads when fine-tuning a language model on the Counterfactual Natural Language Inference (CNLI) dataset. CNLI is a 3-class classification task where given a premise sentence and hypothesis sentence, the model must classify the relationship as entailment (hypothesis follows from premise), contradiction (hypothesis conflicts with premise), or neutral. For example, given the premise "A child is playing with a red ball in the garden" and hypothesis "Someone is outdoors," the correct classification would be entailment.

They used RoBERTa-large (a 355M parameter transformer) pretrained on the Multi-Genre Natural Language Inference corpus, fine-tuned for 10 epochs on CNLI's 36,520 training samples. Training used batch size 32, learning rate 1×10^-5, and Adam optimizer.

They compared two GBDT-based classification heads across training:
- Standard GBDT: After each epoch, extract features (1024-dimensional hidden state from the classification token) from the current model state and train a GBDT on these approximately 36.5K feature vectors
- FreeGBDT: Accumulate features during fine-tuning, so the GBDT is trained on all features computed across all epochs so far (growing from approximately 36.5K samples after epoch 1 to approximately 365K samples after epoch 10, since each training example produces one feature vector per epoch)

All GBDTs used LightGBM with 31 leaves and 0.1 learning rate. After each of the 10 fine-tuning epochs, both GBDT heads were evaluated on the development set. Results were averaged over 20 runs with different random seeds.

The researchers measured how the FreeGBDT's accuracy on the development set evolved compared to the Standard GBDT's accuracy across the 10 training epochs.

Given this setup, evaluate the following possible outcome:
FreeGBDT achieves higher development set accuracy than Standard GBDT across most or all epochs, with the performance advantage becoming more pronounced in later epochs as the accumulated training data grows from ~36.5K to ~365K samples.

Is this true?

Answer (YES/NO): YES